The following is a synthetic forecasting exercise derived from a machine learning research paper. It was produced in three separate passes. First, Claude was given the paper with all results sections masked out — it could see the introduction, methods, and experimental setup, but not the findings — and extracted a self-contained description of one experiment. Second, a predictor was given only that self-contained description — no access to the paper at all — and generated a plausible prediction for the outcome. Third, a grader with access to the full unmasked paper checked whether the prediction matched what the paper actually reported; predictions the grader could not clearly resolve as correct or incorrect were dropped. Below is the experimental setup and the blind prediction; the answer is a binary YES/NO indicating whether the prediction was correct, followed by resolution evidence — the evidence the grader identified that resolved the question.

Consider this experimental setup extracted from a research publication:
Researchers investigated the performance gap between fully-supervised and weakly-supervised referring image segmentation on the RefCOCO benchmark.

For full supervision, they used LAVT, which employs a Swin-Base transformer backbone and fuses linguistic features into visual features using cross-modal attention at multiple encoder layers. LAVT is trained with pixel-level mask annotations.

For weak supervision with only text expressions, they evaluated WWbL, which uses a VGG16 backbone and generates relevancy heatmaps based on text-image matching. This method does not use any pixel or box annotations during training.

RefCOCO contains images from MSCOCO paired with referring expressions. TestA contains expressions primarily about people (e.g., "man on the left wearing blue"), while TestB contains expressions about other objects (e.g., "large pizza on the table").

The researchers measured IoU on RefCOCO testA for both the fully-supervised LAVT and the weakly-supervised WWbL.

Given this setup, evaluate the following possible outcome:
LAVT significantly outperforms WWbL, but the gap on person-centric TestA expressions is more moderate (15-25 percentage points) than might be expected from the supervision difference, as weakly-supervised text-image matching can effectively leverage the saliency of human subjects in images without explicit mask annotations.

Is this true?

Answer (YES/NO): NO